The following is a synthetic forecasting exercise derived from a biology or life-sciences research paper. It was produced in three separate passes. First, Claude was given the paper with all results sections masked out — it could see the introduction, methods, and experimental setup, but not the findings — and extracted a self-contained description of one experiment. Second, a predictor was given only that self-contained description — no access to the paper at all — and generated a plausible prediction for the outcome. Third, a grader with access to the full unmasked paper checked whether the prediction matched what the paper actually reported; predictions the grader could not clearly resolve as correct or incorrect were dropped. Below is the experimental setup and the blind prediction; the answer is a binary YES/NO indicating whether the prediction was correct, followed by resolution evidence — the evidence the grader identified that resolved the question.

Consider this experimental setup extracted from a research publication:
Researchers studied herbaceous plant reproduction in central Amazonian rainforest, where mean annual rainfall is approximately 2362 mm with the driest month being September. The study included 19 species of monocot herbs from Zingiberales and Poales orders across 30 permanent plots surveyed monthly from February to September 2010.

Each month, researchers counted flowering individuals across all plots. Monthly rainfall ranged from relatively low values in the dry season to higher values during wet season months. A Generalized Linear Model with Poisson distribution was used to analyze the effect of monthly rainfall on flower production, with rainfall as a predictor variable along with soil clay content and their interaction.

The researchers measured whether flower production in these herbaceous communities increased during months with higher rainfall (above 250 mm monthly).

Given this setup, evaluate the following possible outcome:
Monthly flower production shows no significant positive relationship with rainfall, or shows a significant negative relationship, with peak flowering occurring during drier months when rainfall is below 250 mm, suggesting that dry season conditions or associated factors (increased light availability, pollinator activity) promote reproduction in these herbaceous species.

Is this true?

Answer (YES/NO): NO